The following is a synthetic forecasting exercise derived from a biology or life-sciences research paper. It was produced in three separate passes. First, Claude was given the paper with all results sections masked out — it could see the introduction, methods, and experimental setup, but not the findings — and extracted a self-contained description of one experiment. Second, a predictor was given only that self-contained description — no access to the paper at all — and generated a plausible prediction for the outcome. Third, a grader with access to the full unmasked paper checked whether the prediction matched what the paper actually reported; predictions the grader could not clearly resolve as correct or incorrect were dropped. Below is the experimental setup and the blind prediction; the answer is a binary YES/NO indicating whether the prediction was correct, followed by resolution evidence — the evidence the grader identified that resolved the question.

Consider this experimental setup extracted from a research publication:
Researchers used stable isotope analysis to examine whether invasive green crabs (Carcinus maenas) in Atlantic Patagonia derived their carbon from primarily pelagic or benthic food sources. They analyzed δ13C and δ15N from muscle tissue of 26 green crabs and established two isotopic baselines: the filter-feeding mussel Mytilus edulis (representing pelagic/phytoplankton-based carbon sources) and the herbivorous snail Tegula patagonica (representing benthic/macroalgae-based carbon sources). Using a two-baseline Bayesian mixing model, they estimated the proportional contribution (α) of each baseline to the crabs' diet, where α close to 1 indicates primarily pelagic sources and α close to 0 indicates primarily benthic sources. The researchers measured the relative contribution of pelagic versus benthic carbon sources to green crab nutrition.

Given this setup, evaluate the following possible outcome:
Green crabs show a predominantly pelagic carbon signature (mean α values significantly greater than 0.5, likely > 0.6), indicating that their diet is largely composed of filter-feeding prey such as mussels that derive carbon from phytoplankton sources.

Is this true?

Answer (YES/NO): YES